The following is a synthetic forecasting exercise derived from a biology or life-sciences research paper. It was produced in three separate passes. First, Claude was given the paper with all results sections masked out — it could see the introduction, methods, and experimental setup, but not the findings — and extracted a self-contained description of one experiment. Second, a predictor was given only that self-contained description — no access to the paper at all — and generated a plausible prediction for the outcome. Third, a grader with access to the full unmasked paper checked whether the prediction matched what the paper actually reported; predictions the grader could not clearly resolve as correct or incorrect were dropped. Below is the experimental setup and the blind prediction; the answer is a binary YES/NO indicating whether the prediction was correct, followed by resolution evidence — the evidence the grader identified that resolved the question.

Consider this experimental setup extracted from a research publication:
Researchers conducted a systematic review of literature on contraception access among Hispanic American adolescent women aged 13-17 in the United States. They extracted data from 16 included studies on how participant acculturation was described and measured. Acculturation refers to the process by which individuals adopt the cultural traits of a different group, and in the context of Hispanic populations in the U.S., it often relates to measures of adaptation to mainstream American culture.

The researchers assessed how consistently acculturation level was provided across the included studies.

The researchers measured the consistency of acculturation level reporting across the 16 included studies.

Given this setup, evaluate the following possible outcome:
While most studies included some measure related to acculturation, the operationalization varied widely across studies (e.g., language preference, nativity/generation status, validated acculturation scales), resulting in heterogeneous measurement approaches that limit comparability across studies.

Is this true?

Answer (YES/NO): NO